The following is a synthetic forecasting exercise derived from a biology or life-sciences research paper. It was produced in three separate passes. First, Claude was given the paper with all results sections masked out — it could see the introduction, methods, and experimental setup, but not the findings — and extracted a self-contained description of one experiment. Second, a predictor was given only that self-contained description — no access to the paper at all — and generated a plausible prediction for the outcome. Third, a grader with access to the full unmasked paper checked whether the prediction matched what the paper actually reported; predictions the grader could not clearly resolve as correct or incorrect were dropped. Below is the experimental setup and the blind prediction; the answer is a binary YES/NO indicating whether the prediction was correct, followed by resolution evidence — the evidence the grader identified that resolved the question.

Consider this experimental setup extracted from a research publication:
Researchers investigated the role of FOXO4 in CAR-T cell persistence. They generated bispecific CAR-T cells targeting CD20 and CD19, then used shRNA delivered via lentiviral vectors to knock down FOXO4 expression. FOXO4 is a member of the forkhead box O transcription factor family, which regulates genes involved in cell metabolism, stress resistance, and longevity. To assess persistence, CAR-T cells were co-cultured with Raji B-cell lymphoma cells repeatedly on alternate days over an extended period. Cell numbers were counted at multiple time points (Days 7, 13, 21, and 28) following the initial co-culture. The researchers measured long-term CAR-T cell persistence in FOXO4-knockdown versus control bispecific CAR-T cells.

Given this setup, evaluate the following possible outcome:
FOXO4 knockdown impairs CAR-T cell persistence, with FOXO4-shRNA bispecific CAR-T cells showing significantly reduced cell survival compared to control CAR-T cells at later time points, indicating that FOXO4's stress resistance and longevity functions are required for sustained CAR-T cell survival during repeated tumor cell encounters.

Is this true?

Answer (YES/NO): YES